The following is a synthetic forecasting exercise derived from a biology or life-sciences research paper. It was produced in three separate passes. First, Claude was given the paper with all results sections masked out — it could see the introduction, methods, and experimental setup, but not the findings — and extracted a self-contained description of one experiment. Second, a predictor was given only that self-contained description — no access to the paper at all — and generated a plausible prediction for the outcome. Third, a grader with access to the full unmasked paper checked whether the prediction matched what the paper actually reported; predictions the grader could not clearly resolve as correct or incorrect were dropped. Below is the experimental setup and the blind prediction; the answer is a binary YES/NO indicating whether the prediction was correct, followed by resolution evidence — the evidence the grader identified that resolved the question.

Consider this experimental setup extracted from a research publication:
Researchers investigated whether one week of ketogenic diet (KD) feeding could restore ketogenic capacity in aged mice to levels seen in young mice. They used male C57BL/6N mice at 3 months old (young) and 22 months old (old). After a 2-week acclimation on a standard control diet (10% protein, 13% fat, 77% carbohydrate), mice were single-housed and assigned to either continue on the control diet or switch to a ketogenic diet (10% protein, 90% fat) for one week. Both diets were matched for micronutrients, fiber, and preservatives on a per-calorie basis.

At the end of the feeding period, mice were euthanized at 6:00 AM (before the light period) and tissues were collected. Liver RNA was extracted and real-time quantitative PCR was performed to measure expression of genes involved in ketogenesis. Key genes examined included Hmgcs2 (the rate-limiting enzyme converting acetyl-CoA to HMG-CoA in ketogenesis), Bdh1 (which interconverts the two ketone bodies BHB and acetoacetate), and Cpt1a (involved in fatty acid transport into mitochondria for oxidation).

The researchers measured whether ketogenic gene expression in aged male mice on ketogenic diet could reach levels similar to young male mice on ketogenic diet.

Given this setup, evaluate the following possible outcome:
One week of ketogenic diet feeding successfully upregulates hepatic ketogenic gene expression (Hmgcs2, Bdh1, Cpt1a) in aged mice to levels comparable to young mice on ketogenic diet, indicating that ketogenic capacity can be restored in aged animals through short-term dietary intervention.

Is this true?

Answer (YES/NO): NO